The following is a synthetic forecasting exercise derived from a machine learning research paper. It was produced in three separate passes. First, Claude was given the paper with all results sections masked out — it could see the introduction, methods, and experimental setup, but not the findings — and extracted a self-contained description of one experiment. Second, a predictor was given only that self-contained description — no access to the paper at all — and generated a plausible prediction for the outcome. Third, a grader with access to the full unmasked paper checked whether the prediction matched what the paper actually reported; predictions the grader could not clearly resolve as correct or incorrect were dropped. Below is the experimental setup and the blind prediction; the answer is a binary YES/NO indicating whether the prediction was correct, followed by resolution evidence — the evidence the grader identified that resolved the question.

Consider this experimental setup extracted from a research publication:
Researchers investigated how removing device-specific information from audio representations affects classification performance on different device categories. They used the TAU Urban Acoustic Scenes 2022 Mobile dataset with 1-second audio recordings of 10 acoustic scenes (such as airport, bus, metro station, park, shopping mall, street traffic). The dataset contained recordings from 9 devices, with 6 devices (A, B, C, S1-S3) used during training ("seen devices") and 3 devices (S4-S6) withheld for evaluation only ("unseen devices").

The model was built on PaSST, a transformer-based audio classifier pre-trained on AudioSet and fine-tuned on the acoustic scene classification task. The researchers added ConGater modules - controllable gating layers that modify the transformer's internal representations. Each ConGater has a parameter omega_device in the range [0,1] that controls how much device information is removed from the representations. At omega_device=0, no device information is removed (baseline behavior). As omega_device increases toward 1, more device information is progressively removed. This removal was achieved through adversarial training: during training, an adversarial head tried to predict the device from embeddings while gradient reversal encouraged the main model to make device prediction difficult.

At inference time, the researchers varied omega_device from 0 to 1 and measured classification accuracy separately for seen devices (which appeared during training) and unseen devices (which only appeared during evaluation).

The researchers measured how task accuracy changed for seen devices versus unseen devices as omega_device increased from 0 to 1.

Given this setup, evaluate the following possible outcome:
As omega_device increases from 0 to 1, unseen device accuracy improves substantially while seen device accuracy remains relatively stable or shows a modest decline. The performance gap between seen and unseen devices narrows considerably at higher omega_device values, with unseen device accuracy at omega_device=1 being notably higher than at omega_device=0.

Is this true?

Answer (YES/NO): NO